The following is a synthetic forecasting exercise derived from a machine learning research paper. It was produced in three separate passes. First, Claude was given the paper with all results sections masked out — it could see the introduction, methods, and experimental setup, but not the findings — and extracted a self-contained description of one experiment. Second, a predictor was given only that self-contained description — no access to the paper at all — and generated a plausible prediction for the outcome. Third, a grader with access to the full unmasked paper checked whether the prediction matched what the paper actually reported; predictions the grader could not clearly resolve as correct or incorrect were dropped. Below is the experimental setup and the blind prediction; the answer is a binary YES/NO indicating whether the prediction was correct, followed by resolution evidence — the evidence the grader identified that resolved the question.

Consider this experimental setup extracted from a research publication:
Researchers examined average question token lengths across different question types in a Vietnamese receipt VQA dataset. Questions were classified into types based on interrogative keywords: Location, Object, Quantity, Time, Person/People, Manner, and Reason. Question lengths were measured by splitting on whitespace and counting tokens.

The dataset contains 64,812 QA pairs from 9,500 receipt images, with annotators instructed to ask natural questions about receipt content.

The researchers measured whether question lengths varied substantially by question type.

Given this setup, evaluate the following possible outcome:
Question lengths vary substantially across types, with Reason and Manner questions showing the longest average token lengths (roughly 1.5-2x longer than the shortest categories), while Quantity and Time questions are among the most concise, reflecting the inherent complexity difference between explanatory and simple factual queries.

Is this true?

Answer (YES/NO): NO